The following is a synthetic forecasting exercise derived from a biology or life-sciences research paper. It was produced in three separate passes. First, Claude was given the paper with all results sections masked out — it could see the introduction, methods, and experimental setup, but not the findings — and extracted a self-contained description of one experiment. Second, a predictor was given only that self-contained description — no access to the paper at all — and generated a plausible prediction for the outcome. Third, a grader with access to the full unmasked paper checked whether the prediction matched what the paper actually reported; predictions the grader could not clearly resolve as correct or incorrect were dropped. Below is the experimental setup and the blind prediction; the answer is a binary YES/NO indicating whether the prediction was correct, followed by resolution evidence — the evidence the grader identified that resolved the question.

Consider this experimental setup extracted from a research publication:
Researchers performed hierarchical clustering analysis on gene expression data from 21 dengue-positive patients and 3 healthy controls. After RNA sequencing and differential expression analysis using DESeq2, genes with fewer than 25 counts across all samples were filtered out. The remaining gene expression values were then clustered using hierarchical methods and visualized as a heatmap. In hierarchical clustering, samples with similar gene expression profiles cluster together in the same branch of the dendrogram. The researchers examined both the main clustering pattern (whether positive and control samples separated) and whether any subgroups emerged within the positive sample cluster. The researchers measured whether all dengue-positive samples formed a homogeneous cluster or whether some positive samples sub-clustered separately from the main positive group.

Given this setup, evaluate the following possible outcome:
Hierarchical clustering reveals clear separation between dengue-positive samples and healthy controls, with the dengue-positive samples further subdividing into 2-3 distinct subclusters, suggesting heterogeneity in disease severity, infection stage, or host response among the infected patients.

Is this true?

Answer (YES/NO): NO